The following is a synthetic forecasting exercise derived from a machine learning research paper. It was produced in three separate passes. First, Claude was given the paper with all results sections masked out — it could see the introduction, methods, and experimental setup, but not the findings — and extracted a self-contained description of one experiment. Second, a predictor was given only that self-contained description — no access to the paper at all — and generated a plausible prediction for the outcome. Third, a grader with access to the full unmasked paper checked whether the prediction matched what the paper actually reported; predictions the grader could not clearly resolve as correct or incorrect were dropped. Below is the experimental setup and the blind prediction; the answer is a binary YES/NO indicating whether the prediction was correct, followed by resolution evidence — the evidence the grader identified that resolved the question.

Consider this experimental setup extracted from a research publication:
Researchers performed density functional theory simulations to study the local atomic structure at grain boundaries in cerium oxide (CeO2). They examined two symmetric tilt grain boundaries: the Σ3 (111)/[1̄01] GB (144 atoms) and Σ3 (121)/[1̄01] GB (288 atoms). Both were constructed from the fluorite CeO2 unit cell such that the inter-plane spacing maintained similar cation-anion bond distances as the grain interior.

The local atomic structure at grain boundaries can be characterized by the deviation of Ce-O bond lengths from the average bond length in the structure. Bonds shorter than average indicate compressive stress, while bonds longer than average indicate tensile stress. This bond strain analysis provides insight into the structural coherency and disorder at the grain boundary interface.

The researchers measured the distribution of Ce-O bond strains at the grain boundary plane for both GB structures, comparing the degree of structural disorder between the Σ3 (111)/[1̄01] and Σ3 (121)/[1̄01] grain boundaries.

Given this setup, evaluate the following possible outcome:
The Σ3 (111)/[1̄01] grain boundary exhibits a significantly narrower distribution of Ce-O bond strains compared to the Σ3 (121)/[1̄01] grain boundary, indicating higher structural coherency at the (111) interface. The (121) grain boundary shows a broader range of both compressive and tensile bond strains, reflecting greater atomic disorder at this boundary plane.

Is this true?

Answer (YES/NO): YES